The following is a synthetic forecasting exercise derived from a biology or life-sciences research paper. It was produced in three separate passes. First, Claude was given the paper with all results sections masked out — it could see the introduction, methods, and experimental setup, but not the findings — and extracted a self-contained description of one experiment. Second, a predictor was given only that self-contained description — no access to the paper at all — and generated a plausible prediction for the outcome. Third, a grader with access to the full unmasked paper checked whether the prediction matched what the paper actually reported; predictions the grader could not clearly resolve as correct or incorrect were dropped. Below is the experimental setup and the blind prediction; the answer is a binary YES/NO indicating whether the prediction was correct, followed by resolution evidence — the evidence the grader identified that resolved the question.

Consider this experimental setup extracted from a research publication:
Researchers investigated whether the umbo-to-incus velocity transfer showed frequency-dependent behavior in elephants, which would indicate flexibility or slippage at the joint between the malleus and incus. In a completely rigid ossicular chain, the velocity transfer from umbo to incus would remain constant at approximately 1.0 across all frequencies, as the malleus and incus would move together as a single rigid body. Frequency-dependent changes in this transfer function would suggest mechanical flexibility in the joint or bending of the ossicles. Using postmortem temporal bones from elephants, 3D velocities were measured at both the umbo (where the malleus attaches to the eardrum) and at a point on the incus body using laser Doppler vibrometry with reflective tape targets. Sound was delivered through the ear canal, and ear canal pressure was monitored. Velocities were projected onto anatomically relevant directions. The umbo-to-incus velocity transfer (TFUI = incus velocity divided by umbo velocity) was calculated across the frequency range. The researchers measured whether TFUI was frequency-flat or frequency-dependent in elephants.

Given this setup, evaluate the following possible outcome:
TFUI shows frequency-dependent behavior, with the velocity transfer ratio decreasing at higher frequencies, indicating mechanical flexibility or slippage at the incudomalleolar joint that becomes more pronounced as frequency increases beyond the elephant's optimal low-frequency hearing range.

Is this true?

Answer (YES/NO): NO